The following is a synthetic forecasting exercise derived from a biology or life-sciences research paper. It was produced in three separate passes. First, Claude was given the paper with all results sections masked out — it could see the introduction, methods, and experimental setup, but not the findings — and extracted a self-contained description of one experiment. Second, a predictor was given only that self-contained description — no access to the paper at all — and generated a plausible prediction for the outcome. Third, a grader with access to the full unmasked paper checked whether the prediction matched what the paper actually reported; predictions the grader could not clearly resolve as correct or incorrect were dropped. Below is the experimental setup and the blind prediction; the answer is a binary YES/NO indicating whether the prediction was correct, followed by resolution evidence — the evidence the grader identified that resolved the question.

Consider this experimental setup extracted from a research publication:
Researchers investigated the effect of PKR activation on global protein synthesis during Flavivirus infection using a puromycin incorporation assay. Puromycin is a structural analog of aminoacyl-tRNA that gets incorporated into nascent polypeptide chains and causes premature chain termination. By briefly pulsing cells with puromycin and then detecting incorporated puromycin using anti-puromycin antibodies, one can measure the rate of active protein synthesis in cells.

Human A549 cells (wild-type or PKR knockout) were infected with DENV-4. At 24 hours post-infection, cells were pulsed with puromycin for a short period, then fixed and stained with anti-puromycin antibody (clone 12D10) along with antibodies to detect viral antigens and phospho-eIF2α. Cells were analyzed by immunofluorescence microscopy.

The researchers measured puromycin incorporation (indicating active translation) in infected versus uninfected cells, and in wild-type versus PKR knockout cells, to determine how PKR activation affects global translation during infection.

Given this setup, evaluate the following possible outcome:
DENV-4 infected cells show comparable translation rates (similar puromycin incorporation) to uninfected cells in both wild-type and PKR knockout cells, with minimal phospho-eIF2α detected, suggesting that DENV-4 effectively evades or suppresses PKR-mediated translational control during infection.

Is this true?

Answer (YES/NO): NO